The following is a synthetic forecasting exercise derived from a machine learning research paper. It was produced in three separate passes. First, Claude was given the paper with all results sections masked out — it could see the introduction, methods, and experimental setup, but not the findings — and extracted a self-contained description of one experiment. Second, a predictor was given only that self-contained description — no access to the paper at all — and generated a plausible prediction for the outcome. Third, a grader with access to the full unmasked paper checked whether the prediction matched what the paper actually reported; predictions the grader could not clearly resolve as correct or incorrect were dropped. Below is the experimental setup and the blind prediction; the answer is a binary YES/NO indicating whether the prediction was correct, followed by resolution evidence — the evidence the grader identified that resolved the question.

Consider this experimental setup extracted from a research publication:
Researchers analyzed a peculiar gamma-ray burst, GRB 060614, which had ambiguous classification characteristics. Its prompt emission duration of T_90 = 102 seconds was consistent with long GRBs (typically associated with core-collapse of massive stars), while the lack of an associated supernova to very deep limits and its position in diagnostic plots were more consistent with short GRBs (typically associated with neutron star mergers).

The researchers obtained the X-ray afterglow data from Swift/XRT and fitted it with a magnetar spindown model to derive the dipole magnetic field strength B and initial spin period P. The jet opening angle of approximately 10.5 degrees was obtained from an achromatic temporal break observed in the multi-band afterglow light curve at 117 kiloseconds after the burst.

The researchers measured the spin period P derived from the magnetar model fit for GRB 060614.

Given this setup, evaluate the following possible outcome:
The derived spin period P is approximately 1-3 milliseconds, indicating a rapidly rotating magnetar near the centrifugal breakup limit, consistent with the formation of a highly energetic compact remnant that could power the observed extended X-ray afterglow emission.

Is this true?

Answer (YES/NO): NO